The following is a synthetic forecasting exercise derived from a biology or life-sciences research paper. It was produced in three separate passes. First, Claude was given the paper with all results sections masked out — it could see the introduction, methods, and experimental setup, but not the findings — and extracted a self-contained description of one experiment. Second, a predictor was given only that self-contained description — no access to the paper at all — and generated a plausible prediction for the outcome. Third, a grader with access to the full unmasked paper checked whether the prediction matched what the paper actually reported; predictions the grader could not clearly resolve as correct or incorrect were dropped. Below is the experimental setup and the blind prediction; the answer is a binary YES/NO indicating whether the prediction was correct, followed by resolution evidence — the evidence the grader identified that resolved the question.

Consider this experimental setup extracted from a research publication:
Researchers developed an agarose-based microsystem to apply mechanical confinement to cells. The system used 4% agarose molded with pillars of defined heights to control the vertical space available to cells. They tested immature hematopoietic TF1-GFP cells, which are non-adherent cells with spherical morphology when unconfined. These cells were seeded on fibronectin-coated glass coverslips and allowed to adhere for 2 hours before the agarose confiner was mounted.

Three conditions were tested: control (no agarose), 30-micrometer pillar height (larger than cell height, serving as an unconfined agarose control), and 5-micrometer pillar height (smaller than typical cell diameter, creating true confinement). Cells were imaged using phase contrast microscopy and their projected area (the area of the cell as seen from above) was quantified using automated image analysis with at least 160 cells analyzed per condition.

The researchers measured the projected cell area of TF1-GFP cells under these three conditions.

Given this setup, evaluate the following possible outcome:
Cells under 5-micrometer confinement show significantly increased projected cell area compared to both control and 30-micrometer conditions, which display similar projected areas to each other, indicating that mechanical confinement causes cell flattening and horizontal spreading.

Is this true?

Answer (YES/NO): YES